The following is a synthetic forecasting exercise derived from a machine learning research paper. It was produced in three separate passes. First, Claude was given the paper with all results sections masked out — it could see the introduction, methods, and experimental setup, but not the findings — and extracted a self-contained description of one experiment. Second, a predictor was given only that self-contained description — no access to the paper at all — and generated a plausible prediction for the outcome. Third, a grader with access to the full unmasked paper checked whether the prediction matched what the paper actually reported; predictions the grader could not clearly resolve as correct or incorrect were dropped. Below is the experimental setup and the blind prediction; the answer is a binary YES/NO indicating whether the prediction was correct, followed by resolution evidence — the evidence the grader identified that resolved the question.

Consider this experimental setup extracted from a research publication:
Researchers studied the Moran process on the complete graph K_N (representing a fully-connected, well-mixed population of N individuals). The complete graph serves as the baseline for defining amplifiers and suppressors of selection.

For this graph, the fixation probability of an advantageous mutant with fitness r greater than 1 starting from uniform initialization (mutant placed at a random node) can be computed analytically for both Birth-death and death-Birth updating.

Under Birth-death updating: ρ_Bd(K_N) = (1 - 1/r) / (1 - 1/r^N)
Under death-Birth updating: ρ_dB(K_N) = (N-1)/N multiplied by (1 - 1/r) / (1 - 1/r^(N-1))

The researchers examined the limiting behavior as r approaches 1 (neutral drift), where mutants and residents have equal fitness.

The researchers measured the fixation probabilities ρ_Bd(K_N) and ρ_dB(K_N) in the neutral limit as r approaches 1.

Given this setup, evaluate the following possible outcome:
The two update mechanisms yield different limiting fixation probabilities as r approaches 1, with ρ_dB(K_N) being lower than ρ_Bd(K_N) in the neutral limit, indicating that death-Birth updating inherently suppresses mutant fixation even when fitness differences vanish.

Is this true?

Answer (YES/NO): NO